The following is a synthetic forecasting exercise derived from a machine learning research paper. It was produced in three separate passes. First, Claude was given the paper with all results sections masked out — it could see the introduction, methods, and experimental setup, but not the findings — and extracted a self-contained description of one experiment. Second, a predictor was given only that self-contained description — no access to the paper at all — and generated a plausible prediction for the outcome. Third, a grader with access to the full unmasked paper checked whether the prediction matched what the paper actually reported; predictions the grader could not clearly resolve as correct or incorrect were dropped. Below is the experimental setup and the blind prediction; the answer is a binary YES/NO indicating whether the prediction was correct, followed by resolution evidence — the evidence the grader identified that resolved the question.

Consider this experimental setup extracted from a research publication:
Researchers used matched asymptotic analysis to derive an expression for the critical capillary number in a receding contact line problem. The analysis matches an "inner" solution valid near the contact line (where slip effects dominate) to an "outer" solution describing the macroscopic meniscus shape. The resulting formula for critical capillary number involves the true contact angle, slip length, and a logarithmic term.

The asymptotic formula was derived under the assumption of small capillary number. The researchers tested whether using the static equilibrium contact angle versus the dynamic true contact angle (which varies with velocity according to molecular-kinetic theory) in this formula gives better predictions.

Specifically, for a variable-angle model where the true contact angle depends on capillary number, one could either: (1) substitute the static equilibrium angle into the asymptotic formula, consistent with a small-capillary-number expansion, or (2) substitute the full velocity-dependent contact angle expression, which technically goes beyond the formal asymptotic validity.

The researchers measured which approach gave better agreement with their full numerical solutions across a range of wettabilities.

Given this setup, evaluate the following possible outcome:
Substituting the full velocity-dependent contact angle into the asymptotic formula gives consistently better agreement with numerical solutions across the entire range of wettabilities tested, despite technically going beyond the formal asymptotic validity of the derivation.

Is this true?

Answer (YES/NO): NO